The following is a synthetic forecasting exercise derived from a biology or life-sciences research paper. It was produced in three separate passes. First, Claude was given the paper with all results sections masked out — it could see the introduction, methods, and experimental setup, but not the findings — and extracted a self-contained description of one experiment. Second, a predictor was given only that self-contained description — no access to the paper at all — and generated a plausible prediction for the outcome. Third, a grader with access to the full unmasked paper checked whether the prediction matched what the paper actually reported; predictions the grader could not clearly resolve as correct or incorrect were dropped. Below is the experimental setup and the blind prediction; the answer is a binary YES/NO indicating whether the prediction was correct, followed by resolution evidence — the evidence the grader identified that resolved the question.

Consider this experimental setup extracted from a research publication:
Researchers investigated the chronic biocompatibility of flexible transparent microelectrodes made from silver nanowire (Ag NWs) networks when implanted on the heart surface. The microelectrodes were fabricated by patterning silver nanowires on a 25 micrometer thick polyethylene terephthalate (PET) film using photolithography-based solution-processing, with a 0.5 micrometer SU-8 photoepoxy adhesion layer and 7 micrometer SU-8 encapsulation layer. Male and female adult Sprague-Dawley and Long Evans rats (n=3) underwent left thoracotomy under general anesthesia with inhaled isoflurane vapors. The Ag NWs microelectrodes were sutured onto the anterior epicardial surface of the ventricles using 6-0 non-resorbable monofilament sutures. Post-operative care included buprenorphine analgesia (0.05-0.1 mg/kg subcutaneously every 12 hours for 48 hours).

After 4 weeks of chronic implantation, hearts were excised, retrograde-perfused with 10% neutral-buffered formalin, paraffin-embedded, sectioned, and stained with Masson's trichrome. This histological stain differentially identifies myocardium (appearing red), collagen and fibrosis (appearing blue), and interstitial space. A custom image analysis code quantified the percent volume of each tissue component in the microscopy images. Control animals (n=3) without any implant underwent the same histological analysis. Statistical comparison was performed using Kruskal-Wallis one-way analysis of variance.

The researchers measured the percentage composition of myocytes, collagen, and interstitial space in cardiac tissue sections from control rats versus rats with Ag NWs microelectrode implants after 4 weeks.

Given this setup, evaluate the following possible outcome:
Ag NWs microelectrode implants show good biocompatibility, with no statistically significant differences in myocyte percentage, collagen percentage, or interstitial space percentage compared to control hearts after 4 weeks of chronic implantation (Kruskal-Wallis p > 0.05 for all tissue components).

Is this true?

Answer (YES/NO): YES